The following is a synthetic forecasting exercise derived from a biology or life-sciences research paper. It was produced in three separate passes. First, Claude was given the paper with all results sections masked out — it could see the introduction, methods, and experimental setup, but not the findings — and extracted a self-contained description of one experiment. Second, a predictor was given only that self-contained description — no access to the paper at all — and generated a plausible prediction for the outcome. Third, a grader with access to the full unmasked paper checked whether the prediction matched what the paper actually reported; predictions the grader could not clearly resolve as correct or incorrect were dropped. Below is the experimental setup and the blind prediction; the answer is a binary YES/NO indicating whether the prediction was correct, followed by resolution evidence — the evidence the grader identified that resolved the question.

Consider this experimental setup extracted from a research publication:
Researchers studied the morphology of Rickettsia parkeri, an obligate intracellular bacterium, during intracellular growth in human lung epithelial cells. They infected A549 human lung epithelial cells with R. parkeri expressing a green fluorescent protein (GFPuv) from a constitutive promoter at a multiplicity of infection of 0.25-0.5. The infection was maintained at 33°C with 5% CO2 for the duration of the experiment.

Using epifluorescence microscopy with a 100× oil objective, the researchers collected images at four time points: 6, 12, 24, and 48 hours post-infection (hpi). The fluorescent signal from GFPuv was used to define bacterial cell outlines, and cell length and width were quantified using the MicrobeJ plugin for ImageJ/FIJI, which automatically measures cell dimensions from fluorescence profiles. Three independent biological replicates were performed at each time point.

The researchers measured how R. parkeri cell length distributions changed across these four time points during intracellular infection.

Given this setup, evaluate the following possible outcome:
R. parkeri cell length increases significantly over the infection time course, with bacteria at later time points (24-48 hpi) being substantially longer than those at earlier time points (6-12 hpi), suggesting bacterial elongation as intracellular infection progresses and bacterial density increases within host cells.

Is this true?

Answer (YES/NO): NO